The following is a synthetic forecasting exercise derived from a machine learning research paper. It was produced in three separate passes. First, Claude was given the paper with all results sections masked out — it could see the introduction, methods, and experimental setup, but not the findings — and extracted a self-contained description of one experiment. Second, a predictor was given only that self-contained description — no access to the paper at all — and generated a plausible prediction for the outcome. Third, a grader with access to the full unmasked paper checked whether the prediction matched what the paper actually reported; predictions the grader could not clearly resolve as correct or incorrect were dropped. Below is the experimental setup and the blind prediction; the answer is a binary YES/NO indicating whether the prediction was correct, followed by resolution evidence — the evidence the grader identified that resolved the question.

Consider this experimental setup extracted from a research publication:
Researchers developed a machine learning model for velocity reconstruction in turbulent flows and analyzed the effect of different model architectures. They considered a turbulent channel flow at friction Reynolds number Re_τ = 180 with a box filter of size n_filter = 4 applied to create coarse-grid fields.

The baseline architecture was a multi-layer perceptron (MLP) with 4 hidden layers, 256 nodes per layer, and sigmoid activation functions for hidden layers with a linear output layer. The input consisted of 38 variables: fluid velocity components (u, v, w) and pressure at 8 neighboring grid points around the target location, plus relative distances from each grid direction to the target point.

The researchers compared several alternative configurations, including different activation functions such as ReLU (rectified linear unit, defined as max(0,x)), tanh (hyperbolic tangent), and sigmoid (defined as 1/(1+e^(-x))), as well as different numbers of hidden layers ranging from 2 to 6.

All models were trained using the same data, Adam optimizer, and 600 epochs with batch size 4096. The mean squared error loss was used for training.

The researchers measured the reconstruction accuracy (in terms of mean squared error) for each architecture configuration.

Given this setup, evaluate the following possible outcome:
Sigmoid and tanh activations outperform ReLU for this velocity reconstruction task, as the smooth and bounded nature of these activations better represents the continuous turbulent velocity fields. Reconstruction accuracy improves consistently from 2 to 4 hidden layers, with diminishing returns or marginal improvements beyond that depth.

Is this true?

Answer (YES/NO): NO